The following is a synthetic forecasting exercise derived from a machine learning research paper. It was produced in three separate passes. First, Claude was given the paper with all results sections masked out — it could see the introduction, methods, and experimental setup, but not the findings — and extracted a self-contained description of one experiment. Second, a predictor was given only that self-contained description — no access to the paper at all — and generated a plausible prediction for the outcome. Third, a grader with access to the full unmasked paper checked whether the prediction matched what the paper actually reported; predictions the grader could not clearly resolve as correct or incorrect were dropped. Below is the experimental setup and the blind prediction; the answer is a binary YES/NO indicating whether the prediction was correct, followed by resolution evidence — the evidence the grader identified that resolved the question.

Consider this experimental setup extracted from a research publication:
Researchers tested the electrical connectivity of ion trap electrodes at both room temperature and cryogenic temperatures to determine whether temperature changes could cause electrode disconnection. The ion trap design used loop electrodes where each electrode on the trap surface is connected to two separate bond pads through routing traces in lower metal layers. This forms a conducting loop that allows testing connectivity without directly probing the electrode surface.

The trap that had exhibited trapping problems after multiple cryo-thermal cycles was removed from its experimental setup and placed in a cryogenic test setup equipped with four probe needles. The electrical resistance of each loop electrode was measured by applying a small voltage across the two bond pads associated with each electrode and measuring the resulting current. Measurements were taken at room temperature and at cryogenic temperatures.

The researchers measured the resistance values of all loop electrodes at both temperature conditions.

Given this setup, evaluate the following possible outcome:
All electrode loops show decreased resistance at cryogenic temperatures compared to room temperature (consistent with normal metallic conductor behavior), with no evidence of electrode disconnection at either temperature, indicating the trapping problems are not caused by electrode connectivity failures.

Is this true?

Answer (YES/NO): NO